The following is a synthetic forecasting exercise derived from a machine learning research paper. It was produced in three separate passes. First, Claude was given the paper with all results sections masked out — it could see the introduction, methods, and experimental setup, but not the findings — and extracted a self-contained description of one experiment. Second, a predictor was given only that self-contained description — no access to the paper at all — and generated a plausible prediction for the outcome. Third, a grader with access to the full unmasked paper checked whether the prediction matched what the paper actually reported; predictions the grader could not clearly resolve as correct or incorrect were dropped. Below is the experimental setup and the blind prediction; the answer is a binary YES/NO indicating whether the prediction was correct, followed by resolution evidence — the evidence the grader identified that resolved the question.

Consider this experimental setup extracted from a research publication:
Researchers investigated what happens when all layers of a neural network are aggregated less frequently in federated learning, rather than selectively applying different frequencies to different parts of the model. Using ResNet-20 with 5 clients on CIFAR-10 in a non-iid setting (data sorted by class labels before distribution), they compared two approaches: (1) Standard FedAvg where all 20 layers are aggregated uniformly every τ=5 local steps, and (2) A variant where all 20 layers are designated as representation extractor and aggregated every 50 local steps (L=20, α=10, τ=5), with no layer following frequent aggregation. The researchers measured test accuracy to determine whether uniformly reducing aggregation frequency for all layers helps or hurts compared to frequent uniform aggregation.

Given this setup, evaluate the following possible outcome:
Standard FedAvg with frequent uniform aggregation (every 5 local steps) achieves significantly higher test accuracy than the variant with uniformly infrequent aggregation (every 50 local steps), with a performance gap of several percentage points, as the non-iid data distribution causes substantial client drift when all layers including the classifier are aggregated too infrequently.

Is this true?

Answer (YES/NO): YES